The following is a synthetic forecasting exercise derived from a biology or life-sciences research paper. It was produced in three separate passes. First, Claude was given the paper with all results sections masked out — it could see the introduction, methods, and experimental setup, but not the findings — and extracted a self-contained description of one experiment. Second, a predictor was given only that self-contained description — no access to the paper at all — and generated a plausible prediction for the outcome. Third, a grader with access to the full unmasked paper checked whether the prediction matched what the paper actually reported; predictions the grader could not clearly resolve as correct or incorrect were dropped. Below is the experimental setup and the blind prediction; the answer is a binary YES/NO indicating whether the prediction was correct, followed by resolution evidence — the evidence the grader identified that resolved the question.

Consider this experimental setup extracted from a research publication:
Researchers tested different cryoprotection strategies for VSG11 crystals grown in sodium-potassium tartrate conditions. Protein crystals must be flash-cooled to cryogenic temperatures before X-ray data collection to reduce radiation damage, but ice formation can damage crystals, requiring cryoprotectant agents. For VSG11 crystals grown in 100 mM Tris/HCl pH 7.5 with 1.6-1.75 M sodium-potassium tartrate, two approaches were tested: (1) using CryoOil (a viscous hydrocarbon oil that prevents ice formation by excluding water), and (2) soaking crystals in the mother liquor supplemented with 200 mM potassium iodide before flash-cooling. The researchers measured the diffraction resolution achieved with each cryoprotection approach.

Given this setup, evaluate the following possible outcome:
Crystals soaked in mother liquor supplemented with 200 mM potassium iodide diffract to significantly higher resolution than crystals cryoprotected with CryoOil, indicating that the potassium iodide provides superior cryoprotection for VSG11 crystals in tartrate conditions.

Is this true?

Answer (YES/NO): NO